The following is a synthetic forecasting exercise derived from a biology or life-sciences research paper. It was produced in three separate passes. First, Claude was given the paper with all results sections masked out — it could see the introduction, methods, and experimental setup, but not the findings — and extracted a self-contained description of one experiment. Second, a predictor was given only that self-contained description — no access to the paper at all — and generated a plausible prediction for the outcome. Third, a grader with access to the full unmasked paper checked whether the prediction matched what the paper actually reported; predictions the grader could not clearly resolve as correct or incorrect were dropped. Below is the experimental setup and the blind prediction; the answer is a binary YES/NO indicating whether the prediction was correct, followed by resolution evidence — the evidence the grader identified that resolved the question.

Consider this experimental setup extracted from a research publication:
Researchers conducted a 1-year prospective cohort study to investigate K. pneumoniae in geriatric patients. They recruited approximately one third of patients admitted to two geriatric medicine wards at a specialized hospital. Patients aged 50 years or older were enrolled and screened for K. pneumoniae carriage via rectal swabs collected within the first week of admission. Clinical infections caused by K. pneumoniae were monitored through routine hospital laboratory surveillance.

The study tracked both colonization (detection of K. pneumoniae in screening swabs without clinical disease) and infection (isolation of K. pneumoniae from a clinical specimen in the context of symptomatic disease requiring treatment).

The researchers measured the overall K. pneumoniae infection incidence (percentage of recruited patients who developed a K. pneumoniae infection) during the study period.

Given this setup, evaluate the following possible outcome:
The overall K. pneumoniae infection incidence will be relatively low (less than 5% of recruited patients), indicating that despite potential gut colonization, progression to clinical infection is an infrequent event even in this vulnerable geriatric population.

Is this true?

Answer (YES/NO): YES